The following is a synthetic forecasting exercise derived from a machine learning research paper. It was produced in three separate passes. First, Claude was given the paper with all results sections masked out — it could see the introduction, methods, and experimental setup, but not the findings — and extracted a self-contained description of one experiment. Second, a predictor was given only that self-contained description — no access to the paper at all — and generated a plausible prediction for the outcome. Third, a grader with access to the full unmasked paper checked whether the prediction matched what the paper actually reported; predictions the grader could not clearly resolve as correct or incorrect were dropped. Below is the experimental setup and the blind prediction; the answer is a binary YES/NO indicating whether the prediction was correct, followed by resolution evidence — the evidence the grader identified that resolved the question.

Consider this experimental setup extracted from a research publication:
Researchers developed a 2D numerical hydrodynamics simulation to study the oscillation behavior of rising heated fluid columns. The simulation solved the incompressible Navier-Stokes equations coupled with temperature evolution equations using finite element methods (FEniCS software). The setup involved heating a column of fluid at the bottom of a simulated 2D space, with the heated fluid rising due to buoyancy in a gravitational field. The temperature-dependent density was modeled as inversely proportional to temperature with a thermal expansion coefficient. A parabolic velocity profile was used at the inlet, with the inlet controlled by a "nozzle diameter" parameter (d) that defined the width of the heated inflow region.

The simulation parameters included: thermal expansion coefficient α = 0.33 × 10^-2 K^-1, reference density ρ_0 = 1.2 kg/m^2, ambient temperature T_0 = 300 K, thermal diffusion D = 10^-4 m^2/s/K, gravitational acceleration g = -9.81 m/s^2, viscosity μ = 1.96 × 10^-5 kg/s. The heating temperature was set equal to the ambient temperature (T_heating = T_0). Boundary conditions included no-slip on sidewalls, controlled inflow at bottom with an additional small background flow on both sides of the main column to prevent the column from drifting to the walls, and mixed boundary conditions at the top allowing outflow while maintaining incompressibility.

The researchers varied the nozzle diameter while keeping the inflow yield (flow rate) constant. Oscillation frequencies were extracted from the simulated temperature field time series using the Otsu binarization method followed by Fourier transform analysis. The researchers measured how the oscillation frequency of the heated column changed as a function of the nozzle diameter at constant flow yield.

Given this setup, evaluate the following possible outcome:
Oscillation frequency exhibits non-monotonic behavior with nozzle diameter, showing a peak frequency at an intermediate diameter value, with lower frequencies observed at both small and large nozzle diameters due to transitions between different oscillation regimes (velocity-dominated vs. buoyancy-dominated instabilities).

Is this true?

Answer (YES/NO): NO